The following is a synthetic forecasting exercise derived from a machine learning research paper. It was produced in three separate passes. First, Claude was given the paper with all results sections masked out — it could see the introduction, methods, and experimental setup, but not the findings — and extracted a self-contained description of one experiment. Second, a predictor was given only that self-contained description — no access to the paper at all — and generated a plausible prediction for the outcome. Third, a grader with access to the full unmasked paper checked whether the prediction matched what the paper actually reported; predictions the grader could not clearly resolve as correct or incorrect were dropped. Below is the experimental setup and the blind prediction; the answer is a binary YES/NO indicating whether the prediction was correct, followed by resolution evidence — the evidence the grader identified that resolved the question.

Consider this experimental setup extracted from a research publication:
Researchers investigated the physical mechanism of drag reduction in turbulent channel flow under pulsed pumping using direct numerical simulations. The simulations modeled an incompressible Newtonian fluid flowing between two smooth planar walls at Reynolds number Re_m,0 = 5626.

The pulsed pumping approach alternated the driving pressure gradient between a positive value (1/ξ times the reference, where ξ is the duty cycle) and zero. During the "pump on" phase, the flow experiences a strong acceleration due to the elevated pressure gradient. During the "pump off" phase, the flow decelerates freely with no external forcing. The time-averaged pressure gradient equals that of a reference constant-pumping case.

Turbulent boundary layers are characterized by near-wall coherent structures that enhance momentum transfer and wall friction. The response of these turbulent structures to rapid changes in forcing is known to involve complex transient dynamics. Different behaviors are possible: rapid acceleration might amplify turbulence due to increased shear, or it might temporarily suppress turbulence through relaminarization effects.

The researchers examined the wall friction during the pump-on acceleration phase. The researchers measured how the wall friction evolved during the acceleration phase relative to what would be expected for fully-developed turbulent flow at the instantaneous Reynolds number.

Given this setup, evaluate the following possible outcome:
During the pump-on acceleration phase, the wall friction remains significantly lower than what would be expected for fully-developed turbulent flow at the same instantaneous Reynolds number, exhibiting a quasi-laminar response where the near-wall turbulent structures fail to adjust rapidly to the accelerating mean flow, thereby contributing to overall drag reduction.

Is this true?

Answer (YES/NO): YES